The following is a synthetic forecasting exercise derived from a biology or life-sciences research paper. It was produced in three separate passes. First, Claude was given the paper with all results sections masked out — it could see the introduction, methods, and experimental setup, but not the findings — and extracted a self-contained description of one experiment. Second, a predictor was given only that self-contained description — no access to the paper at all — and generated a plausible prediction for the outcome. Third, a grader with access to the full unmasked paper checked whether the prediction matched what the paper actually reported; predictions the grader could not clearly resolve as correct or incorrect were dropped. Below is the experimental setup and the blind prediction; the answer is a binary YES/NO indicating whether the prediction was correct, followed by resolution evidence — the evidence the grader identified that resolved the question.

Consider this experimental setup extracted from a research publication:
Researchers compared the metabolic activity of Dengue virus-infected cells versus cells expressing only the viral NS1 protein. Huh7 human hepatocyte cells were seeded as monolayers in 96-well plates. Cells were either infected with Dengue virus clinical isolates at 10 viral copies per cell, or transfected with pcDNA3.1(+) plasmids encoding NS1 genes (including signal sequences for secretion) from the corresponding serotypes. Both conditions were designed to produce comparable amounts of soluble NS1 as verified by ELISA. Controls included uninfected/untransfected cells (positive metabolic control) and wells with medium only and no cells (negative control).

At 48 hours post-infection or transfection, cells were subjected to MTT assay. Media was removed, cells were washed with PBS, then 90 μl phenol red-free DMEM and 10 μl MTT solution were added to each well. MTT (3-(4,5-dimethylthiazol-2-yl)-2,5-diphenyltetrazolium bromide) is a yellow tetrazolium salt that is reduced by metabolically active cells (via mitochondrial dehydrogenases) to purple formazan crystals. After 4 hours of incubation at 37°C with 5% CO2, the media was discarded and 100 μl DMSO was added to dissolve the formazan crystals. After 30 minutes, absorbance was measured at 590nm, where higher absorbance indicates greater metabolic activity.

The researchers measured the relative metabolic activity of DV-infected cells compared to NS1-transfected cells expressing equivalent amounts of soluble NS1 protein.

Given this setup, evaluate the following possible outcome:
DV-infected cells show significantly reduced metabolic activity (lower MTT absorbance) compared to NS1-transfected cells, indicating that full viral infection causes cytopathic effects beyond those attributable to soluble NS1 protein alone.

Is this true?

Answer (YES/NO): NO